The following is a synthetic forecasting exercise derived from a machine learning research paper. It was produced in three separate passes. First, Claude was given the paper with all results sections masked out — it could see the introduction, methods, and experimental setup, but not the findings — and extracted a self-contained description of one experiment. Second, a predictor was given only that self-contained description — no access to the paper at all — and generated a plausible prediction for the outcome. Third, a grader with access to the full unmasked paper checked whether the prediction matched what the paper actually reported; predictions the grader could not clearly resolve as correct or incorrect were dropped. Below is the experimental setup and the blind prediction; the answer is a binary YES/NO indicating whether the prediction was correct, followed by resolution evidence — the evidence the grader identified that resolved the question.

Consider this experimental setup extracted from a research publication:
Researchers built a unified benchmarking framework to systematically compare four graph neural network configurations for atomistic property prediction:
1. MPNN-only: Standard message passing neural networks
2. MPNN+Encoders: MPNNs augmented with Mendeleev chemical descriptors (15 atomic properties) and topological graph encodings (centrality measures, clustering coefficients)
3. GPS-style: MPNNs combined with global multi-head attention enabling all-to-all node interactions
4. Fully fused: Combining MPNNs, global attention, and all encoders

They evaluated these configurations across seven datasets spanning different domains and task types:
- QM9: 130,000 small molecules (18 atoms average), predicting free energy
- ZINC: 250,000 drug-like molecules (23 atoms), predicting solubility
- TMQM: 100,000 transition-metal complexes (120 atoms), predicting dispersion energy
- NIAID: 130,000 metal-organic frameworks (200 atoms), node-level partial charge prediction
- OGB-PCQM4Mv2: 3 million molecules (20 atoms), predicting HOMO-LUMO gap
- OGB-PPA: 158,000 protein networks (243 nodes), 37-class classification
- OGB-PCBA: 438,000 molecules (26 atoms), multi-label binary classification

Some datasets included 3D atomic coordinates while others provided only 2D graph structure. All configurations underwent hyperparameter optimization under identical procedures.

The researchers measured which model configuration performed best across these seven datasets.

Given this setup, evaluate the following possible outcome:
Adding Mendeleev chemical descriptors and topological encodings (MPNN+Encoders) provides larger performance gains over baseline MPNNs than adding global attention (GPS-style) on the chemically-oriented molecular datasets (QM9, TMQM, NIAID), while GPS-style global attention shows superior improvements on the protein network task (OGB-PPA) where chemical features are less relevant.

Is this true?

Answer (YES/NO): NO